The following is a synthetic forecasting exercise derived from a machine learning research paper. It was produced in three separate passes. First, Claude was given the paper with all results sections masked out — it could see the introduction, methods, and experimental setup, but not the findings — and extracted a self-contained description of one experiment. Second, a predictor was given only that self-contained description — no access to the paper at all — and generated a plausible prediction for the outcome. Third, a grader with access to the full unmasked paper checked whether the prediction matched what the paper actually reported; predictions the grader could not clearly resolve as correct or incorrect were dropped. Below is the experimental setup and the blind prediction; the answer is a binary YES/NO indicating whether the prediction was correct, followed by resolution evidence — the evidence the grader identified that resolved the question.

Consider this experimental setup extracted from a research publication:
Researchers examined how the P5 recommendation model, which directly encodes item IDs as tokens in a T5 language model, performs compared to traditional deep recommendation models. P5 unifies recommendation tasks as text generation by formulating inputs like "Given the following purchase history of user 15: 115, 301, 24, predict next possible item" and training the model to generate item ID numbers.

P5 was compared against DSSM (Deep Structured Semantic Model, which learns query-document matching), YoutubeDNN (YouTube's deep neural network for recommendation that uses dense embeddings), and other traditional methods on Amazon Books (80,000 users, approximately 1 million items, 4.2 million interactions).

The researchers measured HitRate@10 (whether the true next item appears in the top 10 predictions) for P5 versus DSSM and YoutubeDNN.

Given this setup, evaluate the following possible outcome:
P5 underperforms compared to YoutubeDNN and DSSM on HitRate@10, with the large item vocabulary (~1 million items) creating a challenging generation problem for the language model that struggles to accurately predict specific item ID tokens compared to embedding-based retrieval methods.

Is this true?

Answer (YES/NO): YES